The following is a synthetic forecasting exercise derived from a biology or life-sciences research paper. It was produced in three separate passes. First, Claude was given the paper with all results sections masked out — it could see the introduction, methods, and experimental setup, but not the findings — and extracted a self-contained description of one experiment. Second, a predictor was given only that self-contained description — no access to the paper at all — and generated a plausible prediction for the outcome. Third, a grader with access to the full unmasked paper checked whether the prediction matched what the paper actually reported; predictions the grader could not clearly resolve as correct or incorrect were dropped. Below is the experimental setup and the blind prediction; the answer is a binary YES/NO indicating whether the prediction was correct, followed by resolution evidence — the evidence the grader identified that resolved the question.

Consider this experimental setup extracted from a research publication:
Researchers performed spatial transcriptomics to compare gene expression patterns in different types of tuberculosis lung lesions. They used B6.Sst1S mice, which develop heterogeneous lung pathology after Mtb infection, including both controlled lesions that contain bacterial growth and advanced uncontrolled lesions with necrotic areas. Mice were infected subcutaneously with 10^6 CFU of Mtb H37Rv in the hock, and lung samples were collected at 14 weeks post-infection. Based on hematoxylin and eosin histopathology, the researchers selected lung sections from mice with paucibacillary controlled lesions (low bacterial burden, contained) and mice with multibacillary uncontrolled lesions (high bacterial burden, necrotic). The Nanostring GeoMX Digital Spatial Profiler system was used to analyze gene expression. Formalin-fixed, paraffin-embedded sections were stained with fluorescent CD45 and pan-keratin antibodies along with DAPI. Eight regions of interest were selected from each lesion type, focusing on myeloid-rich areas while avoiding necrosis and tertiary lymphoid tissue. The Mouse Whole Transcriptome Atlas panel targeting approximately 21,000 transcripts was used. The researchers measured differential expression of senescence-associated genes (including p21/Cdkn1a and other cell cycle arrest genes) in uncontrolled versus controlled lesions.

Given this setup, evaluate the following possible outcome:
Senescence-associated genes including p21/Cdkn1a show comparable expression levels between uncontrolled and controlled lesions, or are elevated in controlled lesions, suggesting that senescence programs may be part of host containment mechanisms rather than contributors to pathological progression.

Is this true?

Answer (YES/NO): NO